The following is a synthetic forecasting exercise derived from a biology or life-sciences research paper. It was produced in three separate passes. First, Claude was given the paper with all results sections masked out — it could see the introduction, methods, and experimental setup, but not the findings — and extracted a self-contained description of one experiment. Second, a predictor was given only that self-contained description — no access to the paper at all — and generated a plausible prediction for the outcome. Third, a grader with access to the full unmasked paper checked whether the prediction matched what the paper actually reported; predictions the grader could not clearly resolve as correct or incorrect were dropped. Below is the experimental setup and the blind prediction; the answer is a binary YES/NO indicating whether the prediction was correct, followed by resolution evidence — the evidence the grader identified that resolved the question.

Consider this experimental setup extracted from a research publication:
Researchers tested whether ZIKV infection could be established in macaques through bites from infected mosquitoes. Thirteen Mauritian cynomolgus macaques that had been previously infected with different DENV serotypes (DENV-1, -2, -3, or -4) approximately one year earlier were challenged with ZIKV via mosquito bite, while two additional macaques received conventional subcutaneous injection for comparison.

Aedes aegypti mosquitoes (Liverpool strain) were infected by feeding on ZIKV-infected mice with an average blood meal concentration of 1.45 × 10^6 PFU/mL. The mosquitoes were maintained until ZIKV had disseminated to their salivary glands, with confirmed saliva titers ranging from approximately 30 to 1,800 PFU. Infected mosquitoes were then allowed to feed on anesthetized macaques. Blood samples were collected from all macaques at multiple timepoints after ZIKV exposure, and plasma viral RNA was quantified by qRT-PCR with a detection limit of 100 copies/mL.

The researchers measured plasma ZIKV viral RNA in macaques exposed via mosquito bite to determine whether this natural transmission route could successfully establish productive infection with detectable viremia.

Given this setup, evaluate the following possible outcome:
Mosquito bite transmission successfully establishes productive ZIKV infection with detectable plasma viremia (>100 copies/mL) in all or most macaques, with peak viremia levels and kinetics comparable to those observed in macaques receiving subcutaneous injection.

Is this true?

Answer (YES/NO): NO